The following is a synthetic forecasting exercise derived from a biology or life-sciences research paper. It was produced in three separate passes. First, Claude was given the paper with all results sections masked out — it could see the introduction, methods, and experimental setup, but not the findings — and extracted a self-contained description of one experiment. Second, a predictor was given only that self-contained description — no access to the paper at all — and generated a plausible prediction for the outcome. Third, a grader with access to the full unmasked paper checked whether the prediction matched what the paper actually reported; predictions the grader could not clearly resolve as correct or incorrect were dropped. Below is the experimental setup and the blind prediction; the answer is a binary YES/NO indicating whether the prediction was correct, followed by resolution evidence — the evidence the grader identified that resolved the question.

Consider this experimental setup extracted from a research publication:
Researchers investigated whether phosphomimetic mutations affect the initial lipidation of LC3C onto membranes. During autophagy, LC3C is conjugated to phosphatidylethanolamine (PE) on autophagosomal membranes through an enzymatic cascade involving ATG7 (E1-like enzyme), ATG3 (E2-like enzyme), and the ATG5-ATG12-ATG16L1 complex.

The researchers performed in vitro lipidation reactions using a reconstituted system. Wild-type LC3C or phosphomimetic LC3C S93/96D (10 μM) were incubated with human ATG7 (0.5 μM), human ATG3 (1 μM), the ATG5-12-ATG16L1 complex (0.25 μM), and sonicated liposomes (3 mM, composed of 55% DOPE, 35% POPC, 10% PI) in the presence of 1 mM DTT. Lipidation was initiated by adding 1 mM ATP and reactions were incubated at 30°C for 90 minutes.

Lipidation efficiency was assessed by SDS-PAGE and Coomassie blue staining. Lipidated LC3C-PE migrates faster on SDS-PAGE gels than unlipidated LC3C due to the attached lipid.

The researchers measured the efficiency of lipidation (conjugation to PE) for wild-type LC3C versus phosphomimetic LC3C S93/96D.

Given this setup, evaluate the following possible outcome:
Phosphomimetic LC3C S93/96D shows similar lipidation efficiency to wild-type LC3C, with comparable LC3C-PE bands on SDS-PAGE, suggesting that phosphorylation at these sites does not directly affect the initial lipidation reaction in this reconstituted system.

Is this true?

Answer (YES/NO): NO